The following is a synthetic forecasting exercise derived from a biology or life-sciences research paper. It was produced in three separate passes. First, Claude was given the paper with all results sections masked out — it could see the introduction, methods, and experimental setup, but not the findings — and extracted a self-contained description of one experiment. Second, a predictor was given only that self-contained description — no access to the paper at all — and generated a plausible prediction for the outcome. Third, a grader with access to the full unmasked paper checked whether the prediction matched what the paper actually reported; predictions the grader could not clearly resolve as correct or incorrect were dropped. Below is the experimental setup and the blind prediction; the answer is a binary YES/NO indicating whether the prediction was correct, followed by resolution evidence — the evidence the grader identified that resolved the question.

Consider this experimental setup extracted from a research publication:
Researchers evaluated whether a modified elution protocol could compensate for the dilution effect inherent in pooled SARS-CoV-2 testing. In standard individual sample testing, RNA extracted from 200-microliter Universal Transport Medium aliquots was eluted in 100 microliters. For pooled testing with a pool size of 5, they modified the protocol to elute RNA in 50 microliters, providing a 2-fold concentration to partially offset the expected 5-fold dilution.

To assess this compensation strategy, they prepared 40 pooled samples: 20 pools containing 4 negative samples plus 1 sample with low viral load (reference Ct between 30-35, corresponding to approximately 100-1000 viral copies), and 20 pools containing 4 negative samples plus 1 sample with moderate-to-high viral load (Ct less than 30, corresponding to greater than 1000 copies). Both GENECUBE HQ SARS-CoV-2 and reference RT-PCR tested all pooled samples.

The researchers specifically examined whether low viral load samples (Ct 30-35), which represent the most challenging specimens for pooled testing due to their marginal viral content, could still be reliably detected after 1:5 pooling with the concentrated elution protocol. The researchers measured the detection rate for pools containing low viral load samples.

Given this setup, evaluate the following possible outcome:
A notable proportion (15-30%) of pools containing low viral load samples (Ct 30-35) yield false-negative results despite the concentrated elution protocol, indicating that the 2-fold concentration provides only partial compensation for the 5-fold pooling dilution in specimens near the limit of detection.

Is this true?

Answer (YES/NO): NO